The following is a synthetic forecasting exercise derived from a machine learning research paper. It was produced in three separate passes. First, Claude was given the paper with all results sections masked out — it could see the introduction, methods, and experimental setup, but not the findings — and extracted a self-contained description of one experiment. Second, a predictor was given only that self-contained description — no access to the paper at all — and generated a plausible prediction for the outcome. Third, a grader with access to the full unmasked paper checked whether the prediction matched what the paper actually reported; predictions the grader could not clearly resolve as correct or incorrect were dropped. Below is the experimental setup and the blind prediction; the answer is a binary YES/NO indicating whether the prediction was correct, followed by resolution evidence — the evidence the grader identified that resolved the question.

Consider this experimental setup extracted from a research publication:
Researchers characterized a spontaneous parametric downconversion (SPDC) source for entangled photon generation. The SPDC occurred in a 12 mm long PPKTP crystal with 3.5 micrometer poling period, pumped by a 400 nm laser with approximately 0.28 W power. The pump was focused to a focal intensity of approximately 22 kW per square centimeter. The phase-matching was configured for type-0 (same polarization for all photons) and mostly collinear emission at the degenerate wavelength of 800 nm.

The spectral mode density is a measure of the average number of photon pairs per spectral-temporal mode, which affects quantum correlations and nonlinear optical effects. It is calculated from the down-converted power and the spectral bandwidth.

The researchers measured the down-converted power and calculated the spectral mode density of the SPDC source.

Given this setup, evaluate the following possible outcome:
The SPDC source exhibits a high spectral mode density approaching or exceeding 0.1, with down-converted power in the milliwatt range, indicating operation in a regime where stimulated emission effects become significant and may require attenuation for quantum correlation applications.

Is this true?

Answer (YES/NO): NO